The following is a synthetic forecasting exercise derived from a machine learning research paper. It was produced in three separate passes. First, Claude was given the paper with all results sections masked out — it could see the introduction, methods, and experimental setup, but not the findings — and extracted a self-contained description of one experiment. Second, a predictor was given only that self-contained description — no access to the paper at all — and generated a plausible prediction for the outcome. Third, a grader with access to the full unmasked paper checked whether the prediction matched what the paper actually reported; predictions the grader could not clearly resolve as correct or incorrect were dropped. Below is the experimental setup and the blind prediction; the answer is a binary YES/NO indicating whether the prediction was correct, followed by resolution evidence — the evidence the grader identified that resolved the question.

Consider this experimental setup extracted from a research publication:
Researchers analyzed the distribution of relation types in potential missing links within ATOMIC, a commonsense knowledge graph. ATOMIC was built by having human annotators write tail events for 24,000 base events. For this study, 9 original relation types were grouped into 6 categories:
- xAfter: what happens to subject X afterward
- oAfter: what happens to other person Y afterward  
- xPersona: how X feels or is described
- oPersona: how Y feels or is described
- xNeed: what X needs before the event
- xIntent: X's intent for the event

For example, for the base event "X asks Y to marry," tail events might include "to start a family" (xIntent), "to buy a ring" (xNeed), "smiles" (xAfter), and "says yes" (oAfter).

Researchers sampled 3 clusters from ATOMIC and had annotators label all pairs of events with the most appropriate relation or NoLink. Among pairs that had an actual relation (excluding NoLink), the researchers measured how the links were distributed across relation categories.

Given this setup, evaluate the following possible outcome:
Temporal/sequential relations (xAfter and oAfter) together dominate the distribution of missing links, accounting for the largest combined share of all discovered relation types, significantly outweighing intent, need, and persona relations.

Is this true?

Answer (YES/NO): NO